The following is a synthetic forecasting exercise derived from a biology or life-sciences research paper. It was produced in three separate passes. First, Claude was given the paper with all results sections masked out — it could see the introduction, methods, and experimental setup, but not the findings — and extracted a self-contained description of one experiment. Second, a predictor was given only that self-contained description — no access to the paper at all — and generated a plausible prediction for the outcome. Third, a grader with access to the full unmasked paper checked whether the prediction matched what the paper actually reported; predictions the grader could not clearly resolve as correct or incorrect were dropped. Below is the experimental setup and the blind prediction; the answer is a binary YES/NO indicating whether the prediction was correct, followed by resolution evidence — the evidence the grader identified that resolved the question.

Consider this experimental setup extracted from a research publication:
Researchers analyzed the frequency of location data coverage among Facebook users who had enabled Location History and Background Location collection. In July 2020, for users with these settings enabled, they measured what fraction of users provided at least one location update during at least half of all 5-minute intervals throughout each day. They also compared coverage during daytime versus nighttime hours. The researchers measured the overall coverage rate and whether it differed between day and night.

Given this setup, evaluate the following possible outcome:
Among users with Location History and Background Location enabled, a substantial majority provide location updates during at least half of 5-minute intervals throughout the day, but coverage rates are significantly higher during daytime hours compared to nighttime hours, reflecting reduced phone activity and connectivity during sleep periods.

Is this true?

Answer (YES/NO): NO